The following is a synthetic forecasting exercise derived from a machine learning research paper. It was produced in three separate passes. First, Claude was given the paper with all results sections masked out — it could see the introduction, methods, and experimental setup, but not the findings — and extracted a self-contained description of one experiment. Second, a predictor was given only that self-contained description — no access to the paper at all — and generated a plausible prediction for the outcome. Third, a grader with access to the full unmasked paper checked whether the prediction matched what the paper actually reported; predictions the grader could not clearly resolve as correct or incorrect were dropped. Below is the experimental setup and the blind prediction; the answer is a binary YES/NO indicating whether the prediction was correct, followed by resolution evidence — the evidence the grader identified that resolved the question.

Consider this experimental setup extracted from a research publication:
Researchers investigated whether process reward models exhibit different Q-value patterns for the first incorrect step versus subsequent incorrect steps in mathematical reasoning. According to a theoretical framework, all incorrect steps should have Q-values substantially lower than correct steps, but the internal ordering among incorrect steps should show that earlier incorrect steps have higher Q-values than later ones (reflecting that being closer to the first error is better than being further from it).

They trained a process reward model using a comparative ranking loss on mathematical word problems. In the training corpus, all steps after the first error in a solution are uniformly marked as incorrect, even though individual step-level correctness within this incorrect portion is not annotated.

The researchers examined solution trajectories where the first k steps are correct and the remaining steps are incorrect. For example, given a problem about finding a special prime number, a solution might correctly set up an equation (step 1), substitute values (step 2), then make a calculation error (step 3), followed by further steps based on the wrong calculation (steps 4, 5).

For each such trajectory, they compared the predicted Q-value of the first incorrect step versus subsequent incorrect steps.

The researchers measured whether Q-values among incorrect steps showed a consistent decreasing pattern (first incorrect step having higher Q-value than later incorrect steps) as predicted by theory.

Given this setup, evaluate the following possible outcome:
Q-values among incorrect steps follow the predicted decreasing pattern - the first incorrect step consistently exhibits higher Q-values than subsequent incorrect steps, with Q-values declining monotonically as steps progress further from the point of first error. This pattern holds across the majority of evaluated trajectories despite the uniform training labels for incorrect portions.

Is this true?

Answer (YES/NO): NO